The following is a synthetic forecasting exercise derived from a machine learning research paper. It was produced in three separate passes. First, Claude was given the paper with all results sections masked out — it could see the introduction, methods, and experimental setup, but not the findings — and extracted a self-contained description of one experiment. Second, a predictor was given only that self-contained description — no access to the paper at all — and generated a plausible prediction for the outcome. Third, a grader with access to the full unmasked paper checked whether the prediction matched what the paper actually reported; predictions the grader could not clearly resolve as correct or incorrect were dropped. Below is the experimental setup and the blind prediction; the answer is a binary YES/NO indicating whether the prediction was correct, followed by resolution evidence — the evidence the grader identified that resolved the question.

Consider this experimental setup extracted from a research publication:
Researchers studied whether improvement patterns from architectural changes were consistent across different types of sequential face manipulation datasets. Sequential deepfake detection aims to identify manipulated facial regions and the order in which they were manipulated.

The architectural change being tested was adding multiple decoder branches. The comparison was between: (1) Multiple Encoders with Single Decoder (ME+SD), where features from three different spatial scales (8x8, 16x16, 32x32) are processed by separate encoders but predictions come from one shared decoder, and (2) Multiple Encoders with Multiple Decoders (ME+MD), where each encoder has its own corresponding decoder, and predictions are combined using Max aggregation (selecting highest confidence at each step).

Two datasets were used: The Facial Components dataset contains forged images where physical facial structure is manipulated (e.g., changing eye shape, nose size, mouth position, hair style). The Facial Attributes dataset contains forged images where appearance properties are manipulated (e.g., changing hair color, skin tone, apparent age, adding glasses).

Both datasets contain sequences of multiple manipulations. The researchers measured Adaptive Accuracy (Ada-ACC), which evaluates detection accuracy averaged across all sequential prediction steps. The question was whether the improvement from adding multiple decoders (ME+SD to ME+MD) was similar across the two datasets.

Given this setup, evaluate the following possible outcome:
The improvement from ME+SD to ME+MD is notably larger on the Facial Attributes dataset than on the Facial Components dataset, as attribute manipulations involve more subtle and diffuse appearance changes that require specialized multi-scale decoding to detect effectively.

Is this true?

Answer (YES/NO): NO